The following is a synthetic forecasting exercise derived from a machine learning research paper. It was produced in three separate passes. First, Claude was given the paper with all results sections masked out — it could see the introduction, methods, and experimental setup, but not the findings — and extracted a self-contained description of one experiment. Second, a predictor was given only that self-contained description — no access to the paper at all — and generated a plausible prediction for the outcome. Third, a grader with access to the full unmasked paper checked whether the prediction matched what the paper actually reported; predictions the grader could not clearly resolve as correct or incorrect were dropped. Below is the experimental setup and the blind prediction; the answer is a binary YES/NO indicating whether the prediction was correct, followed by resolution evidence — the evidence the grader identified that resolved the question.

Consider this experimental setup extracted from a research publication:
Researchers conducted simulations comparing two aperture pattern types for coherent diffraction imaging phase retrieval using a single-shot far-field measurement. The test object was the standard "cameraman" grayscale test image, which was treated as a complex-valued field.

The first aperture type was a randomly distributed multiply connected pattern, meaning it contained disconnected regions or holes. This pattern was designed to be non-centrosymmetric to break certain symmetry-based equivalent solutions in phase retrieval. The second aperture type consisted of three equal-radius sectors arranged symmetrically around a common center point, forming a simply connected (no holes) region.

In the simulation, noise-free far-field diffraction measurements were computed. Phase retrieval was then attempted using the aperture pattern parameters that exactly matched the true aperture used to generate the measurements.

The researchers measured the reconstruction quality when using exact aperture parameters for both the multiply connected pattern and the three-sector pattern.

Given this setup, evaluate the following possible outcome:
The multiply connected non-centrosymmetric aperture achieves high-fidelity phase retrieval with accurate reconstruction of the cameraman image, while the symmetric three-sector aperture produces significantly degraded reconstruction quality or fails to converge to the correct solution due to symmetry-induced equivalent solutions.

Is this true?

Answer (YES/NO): NO